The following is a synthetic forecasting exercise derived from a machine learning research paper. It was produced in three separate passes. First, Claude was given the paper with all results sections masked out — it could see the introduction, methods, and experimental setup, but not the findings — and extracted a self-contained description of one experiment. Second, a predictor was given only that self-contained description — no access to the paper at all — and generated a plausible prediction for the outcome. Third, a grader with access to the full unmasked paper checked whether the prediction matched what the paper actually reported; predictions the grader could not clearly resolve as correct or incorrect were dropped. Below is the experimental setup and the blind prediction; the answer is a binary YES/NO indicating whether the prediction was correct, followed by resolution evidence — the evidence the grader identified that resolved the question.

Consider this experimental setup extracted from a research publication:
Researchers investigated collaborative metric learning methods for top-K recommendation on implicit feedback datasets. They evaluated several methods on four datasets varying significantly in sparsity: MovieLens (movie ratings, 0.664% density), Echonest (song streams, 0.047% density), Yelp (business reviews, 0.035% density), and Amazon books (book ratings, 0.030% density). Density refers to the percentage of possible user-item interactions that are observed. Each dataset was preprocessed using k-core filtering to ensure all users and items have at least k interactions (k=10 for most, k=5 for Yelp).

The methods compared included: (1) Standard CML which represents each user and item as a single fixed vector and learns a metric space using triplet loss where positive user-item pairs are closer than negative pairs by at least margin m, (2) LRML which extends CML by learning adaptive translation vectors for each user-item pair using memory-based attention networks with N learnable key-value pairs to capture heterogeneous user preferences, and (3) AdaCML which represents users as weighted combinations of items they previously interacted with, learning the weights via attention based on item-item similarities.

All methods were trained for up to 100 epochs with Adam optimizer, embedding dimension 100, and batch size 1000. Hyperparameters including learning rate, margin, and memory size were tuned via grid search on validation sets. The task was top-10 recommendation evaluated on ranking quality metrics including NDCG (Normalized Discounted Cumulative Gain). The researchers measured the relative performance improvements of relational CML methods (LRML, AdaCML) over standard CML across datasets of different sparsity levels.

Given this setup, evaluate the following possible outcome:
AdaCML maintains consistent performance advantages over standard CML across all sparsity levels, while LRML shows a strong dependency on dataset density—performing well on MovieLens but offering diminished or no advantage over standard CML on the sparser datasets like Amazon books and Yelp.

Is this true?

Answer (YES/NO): YES